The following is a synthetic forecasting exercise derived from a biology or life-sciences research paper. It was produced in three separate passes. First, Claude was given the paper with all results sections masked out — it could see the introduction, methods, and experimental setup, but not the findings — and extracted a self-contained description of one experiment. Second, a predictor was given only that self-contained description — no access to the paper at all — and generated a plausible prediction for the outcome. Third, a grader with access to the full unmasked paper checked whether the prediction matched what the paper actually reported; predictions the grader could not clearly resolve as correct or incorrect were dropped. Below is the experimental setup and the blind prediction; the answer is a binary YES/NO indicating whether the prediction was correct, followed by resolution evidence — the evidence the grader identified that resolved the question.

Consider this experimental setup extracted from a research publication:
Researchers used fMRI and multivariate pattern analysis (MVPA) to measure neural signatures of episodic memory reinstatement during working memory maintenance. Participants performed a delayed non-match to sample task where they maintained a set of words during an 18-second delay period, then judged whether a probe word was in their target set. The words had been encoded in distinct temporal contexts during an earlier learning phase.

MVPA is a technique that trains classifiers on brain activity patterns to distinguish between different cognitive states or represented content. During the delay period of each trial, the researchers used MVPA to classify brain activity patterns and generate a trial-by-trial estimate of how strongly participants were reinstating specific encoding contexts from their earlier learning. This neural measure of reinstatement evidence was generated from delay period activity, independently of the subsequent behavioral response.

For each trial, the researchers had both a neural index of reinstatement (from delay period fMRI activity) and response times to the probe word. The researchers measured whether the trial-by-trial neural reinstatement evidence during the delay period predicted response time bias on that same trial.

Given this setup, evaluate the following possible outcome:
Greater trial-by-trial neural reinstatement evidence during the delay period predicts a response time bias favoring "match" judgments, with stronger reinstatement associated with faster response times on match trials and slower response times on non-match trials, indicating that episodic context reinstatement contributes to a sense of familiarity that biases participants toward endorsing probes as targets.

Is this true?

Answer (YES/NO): NO